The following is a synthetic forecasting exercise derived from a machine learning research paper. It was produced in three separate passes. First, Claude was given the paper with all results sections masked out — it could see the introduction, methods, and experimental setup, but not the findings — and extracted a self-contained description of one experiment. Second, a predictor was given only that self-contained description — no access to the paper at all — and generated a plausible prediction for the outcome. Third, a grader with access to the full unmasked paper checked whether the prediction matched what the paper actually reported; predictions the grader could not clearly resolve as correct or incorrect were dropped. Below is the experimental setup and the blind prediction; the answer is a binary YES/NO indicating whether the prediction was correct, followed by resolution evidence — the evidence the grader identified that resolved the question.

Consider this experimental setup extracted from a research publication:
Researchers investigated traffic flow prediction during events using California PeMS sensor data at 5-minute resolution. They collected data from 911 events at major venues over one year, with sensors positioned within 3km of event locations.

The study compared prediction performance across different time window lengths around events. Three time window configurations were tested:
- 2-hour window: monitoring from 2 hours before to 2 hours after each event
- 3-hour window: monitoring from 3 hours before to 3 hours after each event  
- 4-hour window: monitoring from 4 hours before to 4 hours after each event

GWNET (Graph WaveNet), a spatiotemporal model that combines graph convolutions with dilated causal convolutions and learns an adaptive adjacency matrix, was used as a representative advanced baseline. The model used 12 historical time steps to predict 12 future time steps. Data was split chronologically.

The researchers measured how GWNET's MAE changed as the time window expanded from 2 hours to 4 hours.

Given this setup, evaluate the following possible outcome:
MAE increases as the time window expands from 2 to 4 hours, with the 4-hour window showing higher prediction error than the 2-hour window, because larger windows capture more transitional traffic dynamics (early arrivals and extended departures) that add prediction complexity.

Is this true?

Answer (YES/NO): NO